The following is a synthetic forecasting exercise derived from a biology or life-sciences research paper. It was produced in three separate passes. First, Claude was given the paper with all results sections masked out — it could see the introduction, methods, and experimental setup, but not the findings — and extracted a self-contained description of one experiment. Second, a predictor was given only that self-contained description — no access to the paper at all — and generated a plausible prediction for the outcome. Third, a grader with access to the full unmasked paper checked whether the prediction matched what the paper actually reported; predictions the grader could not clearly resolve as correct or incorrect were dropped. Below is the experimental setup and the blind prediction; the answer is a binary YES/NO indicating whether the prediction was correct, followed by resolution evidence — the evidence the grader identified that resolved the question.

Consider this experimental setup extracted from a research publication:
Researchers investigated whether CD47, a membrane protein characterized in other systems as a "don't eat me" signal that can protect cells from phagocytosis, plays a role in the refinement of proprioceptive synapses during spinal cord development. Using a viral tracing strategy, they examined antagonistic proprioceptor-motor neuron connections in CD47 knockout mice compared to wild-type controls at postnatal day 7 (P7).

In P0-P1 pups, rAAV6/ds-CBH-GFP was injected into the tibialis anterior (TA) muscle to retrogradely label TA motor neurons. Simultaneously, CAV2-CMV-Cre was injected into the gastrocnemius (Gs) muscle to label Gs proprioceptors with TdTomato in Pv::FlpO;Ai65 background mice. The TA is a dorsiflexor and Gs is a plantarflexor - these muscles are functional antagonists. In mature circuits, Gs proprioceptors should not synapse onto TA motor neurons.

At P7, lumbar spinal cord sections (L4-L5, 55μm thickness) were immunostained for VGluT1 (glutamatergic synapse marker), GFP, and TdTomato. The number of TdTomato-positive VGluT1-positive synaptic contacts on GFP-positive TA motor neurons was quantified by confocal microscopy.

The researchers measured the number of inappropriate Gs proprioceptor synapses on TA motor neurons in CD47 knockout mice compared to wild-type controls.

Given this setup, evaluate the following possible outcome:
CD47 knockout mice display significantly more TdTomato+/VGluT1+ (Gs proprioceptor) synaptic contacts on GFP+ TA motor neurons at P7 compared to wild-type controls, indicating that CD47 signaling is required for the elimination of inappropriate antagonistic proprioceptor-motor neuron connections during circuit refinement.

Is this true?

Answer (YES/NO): YES